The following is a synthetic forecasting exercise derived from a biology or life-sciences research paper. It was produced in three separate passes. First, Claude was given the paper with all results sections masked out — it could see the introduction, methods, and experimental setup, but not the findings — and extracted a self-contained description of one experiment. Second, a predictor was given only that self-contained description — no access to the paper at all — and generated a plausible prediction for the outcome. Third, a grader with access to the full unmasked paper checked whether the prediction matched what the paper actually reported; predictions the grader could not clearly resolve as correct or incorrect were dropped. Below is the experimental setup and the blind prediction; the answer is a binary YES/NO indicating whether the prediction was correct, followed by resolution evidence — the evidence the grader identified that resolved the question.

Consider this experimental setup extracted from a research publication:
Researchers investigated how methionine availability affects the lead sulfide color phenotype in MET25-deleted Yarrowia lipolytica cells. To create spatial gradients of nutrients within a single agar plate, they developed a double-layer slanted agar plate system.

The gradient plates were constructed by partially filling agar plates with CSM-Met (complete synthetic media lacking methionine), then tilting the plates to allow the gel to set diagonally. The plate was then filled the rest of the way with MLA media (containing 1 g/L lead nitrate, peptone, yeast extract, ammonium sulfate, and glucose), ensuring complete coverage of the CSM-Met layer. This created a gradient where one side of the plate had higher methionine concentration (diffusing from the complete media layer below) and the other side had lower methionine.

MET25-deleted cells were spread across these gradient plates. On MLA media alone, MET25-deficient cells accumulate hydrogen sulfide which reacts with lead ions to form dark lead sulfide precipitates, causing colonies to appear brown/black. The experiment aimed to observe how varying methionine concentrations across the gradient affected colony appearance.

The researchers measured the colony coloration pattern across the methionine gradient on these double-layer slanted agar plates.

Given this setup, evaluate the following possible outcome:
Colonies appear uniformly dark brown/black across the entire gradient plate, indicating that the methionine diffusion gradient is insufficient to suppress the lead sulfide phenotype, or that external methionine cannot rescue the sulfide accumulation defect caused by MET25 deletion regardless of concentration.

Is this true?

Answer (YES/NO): NO